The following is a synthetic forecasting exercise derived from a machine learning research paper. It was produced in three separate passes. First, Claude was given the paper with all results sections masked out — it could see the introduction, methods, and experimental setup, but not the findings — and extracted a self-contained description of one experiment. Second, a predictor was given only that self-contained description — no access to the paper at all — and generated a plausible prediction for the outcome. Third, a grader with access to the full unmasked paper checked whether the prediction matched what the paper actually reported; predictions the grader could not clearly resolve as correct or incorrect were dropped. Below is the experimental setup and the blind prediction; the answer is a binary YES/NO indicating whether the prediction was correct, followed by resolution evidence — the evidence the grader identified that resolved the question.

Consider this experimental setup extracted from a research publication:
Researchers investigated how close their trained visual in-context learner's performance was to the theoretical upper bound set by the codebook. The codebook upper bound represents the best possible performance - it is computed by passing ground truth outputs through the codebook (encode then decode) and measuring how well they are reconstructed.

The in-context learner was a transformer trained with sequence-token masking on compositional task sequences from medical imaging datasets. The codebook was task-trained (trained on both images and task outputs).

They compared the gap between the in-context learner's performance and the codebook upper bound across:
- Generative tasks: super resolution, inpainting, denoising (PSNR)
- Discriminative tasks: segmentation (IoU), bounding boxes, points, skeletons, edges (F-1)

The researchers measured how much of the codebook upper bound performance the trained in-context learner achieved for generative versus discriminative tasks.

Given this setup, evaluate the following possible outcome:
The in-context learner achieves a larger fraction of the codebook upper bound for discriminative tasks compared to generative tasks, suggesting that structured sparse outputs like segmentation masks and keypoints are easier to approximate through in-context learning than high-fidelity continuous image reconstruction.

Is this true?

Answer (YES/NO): NO